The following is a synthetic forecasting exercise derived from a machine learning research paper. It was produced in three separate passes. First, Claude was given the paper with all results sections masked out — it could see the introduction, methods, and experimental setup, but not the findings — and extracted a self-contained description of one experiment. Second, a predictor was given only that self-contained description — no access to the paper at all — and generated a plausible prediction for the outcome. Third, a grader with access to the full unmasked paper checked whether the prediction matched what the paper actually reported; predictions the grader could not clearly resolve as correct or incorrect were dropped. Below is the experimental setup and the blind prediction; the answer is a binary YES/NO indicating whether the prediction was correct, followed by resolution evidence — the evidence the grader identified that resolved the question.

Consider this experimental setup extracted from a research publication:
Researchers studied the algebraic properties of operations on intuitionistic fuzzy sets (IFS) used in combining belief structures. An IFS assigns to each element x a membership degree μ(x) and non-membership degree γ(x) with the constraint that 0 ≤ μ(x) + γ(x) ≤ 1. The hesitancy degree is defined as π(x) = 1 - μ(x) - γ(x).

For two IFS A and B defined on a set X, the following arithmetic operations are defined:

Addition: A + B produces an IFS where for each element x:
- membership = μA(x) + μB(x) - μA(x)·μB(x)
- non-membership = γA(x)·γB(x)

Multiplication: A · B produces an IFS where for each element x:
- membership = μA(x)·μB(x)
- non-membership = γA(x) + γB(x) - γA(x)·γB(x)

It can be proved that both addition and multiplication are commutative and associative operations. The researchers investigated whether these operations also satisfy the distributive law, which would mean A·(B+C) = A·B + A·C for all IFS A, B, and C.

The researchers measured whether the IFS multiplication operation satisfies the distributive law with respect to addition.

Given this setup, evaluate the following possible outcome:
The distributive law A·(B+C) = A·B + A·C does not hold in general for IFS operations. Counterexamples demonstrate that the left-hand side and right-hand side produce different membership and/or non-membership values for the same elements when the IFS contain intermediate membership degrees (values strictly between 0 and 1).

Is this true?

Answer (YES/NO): NO